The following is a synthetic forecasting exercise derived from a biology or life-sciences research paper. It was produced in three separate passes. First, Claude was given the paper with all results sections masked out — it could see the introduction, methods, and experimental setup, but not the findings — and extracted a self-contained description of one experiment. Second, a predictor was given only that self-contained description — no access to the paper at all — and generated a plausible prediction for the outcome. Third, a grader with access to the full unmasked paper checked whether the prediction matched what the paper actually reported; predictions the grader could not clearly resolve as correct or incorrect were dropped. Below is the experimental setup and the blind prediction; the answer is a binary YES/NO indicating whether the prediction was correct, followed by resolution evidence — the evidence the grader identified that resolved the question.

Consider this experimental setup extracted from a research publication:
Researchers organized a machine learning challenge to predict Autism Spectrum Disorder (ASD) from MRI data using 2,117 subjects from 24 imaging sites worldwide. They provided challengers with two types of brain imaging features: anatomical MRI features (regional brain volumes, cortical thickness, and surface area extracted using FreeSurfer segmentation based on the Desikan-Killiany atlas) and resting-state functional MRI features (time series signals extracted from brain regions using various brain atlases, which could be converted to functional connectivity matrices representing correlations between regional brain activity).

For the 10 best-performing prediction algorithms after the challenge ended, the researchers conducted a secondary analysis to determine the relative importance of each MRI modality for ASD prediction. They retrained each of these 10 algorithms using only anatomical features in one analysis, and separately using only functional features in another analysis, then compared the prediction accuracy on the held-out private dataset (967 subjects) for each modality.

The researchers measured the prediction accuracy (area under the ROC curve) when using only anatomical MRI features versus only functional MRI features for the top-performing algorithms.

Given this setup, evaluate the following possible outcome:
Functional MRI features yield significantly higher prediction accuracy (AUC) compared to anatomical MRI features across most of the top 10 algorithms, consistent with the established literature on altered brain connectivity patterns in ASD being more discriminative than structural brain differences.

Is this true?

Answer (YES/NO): YES